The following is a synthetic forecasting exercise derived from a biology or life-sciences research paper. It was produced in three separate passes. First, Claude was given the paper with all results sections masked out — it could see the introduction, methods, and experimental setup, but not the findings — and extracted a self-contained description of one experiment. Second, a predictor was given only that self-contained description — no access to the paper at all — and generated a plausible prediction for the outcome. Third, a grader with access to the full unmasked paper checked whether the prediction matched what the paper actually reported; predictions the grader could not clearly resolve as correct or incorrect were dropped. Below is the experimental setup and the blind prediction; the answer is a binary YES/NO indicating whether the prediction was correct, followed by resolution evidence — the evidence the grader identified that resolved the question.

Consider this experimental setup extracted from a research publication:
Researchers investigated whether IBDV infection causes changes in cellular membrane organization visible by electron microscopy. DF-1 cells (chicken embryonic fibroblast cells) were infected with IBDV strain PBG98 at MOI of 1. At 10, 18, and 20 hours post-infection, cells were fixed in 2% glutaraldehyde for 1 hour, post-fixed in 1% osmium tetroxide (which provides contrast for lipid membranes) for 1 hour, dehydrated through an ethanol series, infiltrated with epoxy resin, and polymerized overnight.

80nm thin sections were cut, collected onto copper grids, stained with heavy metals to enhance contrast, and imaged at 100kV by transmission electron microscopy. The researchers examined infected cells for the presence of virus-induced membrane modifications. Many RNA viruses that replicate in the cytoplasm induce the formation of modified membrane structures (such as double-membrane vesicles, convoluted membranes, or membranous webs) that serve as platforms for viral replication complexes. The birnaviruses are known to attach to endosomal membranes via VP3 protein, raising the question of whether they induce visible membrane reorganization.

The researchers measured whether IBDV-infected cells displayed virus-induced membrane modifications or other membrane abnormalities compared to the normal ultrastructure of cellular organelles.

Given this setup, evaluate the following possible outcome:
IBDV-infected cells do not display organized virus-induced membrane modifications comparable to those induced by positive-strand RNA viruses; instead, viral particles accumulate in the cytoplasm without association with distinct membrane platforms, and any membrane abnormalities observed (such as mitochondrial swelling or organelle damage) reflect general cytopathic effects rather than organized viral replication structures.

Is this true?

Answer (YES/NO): YES